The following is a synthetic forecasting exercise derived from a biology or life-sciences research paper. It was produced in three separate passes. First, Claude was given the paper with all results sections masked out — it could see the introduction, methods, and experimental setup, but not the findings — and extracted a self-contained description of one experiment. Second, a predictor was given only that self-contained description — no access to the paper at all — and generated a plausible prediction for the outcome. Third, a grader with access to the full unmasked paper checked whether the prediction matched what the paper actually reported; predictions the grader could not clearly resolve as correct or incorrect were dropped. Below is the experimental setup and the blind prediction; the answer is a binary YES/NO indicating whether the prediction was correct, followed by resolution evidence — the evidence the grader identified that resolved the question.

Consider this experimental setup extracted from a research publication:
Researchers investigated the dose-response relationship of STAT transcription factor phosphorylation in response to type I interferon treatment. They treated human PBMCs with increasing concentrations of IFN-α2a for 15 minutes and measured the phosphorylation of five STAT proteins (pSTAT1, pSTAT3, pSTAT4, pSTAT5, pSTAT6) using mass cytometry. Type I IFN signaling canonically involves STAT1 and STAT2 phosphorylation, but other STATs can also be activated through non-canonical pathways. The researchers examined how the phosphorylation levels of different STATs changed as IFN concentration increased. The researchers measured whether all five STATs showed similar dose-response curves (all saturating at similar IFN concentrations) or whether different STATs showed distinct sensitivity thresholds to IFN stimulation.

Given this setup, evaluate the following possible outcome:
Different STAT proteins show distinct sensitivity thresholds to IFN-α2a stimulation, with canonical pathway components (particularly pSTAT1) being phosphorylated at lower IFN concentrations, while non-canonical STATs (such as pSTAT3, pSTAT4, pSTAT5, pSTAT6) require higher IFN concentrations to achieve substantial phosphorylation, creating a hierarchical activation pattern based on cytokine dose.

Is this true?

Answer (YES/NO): YES